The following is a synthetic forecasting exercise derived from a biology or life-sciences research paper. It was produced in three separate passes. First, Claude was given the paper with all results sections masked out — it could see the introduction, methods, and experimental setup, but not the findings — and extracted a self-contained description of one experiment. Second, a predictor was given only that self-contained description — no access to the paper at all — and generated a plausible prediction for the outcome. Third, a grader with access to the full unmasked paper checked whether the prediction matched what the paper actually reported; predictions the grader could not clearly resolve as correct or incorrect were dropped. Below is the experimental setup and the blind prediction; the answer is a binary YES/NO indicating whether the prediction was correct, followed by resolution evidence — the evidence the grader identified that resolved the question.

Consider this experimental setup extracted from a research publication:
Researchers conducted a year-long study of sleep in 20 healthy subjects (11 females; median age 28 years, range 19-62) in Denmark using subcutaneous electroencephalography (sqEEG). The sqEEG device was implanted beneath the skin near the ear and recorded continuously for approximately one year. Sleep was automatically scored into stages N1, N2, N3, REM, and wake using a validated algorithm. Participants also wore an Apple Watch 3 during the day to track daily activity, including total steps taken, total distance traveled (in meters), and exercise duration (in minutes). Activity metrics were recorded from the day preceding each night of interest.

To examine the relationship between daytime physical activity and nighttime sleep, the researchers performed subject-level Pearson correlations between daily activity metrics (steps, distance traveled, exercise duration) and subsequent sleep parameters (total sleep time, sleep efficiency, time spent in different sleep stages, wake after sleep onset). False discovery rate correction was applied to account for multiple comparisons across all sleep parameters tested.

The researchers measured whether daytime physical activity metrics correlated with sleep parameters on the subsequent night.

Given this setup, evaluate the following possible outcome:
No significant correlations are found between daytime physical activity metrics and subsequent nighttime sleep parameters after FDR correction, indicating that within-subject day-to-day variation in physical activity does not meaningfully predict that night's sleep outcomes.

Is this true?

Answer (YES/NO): YES